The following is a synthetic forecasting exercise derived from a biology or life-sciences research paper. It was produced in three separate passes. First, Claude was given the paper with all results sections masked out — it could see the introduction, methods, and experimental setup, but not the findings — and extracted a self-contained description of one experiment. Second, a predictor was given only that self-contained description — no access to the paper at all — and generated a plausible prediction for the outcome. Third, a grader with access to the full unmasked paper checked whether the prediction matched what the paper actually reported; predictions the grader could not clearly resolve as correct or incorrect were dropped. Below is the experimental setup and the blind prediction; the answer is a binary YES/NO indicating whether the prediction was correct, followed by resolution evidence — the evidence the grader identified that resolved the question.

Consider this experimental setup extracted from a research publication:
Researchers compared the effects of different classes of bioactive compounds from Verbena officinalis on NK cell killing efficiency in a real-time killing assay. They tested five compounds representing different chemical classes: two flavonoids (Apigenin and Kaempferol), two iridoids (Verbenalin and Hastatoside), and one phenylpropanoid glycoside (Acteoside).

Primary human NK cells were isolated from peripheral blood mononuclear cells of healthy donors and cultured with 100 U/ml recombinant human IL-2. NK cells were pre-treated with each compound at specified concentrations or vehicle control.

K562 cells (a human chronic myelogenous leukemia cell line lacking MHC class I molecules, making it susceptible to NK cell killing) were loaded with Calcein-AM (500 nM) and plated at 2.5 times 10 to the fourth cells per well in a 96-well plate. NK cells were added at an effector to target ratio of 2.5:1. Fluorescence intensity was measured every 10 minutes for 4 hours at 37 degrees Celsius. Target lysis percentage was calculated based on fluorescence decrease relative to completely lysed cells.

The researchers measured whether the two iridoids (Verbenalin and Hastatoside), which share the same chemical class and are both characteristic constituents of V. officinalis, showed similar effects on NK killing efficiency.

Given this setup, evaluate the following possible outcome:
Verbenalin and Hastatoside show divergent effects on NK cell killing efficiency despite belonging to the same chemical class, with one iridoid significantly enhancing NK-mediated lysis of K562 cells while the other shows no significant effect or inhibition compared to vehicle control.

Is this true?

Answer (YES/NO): NO